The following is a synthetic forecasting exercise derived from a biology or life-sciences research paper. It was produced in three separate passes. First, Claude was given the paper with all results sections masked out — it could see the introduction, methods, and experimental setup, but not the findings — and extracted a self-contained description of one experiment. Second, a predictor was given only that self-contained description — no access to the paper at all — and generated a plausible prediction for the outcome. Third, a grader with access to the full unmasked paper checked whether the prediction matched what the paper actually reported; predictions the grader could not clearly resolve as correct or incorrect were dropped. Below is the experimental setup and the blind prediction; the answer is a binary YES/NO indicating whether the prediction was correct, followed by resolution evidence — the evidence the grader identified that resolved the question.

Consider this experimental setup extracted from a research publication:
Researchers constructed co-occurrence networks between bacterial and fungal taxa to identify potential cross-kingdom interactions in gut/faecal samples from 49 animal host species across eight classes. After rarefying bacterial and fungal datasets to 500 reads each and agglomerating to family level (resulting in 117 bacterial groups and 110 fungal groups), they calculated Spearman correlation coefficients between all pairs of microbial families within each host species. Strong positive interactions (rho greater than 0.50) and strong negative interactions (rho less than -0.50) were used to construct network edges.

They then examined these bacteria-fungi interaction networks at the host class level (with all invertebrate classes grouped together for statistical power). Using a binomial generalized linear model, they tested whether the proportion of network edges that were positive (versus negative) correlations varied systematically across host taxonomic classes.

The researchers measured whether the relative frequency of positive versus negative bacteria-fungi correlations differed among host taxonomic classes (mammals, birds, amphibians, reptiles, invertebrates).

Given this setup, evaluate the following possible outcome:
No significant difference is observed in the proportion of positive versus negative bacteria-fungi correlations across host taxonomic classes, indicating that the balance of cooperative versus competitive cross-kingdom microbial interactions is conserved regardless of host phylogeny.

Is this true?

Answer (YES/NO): NO